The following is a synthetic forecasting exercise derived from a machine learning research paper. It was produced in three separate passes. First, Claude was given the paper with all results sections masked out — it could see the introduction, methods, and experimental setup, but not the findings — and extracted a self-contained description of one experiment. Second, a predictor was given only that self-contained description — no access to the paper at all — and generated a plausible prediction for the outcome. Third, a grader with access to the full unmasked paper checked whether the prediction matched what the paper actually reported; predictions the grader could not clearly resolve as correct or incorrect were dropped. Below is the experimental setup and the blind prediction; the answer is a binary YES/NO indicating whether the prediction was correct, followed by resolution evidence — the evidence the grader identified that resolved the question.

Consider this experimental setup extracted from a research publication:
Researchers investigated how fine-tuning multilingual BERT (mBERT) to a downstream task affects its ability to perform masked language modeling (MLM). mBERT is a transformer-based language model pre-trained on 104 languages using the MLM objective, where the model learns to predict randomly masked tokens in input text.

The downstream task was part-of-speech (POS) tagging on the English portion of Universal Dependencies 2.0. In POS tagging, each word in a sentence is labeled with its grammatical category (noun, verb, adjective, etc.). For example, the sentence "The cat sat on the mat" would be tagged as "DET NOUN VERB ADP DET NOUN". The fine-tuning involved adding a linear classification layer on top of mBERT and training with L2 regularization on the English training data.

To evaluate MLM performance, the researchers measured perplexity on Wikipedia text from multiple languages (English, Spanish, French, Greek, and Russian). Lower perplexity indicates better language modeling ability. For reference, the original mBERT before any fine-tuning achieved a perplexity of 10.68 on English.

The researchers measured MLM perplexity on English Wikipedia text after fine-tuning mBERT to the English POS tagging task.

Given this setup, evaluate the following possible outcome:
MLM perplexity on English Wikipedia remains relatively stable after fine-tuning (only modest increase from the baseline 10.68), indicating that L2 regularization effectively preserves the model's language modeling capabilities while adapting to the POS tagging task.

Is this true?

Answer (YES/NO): NO